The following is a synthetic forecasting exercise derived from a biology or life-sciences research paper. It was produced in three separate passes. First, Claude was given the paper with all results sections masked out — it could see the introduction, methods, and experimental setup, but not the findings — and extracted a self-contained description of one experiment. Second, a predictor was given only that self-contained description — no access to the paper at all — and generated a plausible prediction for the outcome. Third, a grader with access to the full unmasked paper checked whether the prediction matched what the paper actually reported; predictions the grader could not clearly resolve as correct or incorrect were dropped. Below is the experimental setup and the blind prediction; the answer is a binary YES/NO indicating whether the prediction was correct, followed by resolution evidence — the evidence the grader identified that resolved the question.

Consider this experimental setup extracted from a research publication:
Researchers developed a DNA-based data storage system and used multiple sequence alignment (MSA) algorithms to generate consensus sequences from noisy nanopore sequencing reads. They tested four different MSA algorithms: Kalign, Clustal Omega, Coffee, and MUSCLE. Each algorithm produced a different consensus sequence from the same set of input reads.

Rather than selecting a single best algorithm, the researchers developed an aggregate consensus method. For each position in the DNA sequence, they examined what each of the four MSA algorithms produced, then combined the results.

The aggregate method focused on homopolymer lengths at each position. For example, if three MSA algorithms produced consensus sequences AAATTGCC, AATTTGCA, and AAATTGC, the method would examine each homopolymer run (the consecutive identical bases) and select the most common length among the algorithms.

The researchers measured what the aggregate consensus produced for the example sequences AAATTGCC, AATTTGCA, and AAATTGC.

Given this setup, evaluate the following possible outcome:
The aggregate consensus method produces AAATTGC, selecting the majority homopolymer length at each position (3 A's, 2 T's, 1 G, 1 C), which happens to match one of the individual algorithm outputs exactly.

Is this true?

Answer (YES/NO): NO